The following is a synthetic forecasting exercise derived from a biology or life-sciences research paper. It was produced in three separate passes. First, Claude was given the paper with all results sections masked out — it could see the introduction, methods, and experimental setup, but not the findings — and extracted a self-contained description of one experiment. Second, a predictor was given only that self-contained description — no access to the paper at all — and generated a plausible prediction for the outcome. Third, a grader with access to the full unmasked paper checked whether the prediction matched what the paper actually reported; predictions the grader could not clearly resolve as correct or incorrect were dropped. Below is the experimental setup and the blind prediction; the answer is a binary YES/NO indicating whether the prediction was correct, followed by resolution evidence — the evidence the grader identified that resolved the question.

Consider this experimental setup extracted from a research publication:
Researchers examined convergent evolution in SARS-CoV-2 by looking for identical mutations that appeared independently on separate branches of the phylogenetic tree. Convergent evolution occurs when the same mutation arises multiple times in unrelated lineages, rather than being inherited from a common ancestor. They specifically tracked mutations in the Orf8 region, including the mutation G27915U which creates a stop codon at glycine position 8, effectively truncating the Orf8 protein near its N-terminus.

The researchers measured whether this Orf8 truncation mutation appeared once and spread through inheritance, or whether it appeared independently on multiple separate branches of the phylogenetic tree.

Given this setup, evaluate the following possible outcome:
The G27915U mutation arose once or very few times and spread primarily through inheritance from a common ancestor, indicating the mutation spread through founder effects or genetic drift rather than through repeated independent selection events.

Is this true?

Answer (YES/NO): YES